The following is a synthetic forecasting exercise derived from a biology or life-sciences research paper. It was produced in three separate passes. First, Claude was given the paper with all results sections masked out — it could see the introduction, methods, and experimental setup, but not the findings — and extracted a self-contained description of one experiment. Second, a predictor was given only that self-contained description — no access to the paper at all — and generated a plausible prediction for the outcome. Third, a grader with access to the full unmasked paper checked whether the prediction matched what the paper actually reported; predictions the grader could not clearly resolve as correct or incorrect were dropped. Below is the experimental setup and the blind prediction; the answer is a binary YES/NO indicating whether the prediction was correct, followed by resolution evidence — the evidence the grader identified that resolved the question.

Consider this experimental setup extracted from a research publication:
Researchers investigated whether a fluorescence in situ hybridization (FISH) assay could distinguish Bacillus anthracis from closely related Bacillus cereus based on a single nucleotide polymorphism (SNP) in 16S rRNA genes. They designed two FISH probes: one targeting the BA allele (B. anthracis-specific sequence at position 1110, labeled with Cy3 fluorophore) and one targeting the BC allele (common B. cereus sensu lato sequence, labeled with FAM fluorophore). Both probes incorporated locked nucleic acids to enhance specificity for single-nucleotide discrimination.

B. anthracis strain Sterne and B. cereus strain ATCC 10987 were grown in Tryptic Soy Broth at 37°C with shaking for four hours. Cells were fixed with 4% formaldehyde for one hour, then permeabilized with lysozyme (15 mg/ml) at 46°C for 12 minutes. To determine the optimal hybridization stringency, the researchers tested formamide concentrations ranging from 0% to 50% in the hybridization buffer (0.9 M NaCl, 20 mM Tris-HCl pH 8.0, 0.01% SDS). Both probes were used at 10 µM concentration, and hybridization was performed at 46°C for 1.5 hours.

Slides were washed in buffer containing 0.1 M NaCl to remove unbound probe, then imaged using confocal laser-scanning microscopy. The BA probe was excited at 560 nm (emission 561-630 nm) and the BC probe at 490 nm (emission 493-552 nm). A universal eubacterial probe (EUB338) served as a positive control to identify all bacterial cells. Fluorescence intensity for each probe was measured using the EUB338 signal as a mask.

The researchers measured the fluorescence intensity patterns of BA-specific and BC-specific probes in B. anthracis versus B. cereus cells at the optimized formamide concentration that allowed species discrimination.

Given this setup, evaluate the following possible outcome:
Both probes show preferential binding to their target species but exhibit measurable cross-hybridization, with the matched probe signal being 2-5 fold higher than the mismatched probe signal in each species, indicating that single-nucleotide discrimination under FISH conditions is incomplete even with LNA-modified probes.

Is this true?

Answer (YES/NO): NO